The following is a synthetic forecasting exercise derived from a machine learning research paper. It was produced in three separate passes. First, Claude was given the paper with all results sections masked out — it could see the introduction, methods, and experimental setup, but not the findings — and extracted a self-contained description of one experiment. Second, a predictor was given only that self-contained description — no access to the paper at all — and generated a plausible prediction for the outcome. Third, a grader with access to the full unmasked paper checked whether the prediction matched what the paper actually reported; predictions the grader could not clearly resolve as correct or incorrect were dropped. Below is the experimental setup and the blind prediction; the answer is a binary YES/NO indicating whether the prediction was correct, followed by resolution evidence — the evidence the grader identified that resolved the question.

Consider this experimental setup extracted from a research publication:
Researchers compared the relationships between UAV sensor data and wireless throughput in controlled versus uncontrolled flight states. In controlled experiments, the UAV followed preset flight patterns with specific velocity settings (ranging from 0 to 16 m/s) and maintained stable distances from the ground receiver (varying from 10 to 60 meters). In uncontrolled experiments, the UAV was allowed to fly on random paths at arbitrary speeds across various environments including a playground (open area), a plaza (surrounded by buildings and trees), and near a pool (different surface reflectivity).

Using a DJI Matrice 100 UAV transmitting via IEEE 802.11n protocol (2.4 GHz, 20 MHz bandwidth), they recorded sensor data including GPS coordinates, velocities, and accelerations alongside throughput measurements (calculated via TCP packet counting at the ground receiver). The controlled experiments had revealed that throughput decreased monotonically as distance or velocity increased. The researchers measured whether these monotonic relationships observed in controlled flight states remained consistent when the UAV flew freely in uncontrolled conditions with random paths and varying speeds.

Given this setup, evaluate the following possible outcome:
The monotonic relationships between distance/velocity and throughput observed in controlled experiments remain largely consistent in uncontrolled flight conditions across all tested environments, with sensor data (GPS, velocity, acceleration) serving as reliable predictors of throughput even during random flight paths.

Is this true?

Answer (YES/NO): NO